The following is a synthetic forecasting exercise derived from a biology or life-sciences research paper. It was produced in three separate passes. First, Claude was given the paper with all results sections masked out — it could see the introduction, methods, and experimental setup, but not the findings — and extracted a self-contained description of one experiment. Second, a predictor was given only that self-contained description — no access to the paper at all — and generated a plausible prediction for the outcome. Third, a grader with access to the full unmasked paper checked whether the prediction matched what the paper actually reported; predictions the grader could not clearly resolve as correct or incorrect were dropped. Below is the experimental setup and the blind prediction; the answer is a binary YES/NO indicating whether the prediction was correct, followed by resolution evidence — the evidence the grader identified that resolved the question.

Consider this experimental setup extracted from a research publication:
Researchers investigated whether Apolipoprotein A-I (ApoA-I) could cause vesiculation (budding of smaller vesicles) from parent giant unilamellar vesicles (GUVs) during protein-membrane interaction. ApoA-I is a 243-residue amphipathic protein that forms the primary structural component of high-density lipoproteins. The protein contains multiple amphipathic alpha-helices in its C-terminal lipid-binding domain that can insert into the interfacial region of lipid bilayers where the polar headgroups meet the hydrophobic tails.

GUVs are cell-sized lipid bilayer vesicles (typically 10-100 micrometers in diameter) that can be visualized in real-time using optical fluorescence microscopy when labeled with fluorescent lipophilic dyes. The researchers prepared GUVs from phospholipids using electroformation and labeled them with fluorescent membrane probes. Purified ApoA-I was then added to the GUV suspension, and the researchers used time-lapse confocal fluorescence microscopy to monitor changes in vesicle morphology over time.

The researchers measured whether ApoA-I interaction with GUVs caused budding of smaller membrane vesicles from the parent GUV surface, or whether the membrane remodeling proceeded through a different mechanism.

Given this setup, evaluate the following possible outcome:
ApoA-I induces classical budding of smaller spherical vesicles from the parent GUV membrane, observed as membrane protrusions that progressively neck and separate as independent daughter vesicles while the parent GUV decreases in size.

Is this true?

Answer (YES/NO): NO